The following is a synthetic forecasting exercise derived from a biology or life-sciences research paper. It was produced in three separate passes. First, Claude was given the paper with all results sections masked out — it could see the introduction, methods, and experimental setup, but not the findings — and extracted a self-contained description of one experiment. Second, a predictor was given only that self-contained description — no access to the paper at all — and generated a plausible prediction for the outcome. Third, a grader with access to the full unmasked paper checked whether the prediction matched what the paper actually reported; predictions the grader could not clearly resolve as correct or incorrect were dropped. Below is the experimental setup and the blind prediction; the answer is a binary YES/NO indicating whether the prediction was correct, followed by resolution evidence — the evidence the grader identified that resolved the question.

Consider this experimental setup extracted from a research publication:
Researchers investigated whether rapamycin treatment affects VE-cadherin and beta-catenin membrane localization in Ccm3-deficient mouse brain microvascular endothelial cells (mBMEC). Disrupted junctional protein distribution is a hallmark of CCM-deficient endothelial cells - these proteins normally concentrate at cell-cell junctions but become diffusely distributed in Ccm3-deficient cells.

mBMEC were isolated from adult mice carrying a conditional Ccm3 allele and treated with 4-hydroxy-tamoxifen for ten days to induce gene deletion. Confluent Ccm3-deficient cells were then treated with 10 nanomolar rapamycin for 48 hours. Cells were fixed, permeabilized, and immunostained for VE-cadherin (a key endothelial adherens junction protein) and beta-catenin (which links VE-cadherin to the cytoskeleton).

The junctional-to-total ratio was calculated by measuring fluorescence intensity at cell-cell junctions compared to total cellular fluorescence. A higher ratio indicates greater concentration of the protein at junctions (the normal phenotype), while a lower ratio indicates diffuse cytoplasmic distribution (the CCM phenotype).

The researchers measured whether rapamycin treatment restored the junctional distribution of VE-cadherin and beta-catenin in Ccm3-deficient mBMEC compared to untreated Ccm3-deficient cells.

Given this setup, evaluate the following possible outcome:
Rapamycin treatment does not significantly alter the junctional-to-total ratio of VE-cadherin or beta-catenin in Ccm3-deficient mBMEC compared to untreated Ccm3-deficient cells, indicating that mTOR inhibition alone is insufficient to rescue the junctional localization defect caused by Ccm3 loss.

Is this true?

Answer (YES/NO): YES